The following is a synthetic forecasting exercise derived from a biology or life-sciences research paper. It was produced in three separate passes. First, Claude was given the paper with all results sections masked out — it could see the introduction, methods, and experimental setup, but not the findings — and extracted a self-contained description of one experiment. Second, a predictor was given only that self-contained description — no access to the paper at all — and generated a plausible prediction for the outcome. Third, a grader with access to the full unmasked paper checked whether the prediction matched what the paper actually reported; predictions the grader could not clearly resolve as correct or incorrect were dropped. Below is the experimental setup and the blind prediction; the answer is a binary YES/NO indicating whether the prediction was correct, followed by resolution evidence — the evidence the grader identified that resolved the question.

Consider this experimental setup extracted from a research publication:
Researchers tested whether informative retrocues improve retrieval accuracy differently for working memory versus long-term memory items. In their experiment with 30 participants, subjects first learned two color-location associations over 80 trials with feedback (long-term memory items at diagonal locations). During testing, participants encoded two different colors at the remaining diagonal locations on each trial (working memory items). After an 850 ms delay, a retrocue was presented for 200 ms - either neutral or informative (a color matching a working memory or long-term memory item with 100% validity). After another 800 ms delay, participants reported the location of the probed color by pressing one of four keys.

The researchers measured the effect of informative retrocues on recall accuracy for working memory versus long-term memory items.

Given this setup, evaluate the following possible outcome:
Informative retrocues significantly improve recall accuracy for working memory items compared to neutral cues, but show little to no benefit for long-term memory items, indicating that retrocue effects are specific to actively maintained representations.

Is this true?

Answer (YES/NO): NO